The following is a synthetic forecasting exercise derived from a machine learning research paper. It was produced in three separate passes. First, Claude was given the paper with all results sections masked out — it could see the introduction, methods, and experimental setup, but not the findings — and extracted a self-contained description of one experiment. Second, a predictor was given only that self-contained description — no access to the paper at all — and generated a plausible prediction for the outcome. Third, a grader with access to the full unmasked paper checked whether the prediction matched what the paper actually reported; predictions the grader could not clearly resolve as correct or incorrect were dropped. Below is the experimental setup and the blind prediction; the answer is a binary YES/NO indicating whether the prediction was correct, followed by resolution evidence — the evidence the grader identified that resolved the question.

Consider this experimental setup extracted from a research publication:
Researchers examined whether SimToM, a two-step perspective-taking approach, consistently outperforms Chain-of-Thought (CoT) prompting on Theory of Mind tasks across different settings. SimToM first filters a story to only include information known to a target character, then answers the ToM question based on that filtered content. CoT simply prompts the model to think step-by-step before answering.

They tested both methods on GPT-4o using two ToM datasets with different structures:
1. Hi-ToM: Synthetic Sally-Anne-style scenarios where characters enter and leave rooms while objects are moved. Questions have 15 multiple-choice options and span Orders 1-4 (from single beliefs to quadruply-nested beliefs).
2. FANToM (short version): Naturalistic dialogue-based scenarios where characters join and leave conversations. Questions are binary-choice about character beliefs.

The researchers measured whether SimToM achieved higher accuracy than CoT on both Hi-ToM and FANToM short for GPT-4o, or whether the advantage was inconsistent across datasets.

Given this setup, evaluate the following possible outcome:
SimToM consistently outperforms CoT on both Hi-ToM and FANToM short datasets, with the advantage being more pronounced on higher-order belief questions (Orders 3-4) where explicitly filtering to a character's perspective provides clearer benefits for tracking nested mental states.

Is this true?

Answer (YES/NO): NO